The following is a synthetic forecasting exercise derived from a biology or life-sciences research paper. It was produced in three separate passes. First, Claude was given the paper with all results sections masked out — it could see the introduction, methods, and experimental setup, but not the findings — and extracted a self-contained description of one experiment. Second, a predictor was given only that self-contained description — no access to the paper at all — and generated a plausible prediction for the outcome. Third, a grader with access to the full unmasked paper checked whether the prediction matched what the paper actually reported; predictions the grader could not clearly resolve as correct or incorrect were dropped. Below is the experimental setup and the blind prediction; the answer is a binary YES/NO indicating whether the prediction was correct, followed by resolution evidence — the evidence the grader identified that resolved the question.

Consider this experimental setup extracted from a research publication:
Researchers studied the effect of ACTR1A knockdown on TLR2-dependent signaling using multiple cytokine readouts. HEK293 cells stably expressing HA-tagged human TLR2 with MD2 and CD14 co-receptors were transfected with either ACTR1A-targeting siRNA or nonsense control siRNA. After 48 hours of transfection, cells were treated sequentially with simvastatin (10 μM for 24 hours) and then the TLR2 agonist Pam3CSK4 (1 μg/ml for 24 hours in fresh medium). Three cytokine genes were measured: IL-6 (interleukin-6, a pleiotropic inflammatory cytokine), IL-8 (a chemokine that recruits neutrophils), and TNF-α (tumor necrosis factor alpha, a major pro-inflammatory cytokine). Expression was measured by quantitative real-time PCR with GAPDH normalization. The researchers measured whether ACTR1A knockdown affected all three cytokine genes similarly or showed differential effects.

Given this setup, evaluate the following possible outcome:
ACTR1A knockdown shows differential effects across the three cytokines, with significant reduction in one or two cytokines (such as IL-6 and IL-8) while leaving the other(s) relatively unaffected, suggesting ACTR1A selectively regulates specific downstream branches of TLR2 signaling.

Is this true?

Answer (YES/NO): YES